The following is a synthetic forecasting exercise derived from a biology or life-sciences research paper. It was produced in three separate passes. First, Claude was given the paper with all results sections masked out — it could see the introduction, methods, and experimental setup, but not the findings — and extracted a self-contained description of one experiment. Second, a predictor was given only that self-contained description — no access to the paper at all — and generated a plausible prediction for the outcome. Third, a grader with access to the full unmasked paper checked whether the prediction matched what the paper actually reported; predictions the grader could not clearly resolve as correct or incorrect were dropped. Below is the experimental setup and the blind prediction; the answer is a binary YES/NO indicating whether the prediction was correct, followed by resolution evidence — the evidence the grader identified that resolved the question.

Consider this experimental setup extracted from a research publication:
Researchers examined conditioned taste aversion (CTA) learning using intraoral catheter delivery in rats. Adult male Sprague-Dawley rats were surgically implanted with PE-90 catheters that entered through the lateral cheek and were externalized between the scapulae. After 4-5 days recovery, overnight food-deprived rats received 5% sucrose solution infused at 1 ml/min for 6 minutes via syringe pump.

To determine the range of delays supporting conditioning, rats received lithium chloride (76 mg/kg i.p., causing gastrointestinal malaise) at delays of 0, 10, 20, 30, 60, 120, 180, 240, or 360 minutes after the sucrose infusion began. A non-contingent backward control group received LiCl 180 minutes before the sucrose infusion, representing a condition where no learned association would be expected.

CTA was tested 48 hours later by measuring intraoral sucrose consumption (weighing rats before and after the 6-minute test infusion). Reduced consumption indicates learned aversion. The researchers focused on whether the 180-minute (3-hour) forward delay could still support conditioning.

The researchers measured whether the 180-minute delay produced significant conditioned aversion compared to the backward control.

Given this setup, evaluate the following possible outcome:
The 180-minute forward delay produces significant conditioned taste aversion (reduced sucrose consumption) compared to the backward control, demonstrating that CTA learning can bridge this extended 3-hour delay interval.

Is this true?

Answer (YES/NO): NO